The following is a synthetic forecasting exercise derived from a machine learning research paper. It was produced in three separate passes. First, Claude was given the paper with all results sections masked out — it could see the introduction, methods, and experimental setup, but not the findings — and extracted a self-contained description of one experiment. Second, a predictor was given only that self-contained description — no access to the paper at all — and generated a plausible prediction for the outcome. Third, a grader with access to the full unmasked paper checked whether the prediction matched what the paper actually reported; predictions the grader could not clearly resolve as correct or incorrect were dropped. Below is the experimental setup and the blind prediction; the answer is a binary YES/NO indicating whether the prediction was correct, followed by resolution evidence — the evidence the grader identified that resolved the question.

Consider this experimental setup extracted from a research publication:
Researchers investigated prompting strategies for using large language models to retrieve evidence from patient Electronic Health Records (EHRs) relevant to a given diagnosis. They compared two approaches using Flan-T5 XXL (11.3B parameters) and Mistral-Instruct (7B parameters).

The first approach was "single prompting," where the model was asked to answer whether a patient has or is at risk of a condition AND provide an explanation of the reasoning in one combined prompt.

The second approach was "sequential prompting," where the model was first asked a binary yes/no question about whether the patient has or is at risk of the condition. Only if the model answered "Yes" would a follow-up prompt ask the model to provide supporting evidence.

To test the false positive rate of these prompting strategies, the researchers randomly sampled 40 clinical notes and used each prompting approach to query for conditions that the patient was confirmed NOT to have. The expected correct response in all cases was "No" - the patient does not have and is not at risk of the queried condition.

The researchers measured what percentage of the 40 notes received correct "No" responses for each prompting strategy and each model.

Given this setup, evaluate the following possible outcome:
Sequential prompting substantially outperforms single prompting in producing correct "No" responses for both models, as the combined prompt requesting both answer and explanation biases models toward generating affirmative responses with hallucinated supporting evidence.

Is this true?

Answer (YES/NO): YES